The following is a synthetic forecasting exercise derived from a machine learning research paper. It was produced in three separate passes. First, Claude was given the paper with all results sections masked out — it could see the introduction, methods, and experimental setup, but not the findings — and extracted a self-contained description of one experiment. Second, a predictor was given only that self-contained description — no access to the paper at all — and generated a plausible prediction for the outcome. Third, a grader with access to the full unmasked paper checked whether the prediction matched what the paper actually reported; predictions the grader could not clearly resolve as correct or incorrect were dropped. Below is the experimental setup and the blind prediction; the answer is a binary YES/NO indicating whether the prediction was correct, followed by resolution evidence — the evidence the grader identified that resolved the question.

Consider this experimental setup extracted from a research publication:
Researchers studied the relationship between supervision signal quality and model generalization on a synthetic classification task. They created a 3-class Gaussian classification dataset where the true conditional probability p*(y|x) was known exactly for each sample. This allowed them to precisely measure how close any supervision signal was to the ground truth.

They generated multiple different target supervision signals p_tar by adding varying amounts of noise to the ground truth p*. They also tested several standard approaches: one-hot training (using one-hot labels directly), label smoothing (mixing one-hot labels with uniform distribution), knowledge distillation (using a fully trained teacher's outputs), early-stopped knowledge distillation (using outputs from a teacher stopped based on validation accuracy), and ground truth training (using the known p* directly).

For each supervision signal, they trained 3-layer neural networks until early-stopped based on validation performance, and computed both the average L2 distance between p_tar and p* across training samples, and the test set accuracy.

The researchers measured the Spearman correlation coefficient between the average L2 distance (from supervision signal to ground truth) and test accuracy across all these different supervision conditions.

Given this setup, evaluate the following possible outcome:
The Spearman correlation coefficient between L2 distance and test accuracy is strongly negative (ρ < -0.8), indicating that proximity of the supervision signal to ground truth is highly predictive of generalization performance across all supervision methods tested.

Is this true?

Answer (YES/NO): YES